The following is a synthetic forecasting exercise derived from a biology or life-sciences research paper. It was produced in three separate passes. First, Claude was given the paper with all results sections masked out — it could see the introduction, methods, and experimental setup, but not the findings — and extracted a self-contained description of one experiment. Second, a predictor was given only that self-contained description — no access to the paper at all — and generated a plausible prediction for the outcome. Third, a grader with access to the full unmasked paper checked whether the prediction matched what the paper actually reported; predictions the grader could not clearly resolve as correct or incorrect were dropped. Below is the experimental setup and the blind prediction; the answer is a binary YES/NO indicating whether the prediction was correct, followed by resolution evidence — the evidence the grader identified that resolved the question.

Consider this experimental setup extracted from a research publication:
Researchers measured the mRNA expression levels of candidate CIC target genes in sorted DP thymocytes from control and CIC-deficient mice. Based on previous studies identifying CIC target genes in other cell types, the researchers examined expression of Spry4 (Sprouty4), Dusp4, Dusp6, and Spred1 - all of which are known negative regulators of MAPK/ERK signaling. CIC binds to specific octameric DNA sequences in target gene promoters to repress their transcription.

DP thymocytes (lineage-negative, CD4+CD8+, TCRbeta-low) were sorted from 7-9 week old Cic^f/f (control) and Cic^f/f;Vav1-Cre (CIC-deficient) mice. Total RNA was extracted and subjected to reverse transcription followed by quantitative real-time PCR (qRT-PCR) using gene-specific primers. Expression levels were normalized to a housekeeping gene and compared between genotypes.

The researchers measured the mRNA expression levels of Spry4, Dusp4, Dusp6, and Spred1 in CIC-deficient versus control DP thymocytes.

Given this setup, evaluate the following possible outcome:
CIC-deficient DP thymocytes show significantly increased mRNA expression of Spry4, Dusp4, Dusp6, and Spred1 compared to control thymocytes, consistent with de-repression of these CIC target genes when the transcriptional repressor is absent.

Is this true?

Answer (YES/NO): YES